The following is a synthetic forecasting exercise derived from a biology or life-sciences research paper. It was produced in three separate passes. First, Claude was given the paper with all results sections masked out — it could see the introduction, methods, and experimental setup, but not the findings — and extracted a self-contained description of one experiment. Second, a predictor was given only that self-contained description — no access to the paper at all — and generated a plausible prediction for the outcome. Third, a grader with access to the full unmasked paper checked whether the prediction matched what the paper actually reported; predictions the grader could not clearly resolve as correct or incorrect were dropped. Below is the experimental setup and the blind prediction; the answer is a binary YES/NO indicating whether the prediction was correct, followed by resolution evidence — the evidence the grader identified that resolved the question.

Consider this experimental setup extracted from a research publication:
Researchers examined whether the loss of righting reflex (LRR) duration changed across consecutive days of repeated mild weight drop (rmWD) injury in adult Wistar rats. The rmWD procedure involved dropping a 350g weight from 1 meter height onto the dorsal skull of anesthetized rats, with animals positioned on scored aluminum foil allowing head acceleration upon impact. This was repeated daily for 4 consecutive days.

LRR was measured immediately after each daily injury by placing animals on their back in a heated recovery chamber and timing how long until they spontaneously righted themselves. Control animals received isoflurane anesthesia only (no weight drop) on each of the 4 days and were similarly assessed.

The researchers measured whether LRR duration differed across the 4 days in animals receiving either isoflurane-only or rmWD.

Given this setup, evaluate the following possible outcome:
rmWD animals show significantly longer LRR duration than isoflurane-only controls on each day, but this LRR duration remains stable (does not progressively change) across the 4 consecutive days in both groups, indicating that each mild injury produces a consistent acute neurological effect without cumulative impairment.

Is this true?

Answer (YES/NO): NO